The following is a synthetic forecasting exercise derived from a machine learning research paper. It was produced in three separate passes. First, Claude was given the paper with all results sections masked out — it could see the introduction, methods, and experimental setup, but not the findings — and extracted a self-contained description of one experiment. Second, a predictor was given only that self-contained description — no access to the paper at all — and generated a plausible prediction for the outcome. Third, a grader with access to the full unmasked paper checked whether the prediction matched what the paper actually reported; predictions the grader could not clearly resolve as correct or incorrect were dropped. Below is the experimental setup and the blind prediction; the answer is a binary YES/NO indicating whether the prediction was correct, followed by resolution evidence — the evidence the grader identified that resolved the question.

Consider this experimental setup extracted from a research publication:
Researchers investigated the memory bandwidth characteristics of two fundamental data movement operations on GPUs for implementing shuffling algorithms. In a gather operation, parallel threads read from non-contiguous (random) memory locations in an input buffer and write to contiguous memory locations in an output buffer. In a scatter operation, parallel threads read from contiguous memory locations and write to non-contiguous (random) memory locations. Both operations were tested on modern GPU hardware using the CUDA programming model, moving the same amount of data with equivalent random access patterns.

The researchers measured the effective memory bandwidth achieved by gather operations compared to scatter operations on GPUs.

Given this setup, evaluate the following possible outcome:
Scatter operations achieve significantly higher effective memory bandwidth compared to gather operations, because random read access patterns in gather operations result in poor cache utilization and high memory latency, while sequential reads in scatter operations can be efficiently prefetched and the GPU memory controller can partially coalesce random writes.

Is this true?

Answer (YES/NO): NO